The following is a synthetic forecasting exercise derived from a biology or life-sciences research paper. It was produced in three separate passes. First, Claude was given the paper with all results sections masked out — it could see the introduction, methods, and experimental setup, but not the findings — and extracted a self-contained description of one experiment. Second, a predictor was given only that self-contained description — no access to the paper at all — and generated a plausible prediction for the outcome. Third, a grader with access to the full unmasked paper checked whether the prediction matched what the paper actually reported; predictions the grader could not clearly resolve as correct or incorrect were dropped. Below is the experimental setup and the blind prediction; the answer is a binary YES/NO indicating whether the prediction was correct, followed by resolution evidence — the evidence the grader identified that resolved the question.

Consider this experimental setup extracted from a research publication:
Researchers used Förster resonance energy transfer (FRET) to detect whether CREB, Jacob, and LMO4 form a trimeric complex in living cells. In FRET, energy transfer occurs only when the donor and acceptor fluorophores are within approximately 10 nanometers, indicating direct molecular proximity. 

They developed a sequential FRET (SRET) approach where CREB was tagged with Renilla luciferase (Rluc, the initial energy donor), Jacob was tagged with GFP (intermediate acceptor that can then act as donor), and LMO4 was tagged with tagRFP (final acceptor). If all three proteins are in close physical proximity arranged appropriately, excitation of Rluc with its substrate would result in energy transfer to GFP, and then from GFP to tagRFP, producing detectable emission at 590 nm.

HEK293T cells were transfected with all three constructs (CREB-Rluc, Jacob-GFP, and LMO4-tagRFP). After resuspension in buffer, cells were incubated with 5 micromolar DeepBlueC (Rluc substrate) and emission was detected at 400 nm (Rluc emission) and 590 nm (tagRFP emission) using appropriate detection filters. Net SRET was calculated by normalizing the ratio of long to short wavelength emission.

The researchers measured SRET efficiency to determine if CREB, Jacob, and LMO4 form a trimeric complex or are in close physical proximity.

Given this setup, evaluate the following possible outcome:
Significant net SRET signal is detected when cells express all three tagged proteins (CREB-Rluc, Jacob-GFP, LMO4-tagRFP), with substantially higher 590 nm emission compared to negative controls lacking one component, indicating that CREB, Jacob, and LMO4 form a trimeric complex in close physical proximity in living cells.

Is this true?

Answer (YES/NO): YES